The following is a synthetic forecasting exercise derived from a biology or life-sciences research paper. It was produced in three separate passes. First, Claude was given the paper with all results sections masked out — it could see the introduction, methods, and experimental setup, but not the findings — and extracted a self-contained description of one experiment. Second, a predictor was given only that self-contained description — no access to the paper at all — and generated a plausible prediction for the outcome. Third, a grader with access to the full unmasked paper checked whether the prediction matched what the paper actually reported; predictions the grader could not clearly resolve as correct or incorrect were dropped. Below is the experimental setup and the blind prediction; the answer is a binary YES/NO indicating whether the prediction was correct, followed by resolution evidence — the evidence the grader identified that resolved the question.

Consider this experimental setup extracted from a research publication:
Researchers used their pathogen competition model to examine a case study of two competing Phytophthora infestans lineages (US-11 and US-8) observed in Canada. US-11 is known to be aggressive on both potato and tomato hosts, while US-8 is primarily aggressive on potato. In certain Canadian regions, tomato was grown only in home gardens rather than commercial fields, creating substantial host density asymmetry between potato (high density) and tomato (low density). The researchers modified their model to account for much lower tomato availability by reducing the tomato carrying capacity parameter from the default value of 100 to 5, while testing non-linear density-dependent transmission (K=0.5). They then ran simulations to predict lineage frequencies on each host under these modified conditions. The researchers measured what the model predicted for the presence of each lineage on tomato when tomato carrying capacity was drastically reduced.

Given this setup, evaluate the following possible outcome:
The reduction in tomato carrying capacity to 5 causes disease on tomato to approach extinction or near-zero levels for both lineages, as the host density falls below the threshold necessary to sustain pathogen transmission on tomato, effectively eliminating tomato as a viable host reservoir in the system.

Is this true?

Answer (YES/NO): NO